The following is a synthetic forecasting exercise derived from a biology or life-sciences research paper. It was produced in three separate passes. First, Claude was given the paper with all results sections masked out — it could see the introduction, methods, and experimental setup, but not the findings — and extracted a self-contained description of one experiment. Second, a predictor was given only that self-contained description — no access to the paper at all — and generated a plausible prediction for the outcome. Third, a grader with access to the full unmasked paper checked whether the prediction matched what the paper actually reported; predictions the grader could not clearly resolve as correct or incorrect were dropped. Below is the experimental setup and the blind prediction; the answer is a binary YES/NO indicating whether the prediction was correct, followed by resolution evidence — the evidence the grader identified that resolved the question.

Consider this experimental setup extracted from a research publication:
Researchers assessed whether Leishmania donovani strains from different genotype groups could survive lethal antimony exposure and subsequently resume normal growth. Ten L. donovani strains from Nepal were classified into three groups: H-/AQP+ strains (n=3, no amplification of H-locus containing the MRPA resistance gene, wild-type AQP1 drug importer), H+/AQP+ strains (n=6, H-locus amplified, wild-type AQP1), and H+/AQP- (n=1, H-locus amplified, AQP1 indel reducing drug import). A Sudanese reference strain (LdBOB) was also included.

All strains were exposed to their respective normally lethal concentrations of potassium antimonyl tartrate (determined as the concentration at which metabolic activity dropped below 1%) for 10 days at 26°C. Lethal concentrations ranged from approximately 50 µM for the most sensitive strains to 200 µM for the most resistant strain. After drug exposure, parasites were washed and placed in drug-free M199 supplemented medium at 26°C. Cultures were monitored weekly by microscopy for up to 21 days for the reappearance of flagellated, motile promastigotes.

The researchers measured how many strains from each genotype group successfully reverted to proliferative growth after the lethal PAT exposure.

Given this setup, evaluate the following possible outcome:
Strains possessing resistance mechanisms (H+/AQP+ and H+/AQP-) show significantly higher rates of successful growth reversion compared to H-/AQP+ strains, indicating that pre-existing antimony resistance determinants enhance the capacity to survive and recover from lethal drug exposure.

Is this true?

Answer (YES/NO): NO